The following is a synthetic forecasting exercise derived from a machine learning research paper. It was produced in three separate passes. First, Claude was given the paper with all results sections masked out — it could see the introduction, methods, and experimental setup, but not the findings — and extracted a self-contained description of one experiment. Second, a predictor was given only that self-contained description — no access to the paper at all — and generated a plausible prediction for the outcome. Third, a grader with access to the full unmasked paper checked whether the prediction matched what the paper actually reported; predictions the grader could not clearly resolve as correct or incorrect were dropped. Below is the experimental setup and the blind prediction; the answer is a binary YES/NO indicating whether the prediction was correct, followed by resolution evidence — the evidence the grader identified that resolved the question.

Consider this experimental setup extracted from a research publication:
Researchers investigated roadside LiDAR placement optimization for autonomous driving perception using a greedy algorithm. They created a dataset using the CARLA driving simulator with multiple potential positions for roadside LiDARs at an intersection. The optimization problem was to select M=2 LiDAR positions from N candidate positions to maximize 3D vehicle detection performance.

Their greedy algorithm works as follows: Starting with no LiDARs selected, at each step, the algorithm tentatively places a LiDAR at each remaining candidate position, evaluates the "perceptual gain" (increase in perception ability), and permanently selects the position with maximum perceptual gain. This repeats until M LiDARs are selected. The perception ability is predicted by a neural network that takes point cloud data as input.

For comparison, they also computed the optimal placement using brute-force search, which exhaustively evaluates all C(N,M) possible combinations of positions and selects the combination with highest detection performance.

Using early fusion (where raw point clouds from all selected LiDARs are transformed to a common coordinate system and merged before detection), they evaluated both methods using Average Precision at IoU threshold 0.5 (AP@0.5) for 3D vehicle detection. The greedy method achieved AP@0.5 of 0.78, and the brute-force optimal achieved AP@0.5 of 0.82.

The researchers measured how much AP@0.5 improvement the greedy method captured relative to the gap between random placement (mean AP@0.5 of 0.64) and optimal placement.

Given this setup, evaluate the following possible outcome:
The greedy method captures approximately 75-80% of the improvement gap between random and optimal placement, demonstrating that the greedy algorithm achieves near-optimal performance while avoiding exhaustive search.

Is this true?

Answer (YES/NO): YES